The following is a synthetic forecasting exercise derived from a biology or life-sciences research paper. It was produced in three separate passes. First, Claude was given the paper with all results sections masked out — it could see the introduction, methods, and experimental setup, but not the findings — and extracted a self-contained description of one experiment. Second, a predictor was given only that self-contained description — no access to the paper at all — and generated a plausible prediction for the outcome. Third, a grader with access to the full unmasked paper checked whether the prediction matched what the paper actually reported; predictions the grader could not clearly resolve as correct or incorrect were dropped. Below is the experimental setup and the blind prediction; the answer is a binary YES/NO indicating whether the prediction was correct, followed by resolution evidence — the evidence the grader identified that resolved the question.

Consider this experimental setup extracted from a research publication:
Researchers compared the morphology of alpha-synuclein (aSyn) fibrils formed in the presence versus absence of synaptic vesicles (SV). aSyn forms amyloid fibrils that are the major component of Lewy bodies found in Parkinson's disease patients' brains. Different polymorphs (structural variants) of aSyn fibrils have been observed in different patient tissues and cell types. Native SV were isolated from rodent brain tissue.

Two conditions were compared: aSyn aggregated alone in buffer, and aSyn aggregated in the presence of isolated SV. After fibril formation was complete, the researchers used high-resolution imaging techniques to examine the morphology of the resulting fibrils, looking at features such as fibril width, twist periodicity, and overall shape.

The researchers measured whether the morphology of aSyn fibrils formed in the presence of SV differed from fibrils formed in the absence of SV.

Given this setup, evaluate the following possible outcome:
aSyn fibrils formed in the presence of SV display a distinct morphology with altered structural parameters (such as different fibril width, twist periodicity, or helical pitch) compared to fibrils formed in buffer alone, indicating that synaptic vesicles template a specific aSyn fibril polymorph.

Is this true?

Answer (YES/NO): NO